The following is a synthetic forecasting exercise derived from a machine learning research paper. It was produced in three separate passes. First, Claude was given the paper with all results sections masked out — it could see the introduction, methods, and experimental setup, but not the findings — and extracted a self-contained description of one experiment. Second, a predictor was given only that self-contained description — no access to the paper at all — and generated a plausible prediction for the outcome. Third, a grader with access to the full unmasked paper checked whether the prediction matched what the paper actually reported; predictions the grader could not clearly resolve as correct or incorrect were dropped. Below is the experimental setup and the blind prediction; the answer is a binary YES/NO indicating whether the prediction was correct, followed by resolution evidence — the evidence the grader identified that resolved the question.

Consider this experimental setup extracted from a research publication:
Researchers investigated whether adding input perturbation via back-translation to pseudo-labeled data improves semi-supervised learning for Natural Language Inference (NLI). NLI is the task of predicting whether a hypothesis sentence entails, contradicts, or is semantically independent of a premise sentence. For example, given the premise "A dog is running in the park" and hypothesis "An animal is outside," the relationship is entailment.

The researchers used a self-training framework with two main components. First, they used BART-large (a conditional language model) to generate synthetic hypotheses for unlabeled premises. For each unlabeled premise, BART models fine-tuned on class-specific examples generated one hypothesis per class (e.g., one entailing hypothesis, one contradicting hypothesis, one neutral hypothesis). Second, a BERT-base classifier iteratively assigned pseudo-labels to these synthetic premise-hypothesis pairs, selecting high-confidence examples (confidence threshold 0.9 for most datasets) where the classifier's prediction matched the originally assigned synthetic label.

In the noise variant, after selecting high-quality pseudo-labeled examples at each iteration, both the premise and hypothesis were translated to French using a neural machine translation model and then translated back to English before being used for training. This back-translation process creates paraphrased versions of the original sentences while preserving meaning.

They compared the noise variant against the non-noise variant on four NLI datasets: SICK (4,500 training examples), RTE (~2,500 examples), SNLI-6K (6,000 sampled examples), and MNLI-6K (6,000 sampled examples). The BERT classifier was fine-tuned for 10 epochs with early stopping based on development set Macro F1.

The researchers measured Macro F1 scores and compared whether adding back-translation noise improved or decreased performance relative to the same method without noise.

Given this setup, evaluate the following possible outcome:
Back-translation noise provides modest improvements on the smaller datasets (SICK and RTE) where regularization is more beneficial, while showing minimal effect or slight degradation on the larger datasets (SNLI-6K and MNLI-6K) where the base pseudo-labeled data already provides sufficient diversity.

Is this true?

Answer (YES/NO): NO